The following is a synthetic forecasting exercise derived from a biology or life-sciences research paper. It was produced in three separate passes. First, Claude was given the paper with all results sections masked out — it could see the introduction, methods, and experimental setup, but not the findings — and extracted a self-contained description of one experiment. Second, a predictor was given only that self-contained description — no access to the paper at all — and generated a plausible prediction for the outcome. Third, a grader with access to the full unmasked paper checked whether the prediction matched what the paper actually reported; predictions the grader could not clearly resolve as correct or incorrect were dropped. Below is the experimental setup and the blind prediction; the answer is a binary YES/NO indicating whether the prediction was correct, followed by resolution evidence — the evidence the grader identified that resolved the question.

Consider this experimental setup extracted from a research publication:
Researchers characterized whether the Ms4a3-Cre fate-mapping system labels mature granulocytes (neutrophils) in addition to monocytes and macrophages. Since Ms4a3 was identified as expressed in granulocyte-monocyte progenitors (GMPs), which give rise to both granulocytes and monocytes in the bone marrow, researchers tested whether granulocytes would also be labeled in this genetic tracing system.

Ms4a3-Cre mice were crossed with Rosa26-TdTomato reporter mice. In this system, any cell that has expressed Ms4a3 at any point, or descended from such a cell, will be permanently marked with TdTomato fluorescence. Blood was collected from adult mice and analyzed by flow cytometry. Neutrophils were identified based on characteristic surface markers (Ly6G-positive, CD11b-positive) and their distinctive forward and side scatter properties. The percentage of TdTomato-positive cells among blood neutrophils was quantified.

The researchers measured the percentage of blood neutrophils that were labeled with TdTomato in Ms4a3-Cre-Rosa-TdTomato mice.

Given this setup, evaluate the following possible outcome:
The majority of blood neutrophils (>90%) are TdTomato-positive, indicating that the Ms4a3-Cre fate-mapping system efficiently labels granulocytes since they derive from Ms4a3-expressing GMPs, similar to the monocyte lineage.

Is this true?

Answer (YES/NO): YES